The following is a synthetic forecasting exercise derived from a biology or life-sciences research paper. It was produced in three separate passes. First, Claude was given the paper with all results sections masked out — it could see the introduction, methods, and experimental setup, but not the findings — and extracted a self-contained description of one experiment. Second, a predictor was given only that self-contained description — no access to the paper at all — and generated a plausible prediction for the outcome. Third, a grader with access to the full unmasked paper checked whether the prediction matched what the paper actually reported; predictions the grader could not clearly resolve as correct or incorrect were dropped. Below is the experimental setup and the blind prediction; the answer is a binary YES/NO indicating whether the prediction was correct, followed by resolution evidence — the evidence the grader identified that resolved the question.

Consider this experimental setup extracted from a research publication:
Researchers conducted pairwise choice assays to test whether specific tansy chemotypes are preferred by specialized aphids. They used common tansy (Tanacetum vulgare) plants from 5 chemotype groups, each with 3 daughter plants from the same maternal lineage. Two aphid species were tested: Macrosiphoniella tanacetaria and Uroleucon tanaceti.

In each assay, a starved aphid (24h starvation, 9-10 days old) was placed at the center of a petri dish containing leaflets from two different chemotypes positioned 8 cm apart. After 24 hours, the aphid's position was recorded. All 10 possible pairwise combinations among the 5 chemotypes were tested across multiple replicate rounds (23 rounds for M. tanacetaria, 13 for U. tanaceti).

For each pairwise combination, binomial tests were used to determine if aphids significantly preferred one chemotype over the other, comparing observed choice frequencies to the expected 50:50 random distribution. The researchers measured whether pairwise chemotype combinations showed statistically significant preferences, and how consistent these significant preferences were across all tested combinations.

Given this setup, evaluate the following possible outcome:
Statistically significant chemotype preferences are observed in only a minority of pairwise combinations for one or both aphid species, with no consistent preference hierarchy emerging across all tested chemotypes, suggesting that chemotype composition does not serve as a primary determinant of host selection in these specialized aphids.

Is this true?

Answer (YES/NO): NO